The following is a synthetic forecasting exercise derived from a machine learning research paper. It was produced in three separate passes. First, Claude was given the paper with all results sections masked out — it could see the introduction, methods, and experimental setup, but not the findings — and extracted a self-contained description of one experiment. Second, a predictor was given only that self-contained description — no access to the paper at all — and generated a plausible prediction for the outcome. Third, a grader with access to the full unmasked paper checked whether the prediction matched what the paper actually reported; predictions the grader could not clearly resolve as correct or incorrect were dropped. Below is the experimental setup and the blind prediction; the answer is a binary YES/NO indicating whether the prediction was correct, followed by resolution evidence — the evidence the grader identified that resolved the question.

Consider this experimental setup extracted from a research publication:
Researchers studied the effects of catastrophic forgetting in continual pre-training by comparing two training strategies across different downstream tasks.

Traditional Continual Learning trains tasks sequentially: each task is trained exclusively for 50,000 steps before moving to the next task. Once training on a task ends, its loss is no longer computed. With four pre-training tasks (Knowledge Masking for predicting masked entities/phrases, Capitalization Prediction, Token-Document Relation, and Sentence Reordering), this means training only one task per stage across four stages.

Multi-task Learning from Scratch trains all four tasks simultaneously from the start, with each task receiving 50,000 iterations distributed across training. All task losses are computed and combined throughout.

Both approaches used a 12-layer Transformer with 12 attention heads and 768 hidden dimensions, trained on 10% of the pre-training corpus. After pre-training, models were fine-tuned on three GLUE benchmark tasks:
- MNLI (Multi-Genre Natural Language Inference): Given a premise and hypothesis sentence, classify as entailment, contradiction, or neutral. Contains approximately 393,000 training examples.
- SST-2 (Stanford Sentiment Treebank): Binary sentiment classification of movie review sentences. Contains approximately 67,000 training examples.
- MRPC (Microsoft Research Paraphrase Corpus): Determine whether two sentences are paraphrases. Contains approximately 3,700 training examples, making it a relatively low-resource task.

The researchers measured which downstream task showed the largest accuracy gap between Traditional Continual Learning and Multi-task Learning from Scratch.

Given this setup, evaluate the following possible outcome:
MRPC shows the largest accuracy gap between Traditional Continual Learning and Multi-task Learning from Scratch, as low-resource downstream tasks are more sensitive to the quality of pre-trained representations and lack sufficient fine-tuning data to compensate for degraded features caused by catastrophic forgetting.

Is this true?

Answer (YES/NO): NO